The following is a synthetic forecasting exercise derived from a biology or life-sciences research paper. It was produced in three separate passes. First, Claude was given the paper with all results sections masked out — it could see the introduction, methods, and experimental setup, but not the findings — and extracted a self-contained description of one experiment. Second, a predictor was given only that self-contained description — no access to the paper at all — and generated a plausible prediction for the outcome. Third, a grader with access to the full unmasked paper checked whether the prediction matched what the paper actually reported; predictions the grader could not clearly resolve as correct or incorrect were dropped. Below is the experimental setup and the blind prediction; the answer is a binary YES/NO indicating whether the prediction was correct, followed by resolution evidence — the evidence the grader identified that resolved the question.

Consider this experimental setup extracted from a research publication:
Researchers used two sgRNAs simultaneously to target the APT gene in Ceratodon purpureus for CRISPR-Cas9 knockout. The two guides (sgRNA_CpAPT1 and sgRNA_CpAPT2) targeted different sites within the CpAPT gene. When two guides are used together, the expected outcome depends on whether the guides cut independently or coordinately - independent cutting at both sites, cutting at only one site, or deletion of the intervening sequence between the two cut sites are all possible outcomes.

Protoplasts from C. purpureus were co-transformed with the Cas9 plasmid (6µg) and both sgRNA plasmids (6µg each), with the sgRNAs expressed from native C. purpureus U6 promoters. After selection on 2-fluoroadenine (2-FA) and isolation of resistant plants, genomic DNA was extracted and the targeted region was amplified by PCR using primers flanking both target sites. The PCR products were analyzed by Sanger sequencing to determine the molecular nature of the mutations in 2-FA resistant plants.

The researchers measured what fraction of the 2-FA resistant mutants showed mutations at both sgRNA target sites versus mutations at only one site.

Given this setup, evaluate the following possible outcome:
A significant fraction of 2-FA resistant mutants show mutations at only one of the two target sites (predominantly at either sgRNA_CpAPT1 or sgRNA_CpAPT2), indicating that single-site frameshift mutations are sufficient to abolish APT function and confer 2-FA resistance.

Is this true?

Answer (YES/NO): YES